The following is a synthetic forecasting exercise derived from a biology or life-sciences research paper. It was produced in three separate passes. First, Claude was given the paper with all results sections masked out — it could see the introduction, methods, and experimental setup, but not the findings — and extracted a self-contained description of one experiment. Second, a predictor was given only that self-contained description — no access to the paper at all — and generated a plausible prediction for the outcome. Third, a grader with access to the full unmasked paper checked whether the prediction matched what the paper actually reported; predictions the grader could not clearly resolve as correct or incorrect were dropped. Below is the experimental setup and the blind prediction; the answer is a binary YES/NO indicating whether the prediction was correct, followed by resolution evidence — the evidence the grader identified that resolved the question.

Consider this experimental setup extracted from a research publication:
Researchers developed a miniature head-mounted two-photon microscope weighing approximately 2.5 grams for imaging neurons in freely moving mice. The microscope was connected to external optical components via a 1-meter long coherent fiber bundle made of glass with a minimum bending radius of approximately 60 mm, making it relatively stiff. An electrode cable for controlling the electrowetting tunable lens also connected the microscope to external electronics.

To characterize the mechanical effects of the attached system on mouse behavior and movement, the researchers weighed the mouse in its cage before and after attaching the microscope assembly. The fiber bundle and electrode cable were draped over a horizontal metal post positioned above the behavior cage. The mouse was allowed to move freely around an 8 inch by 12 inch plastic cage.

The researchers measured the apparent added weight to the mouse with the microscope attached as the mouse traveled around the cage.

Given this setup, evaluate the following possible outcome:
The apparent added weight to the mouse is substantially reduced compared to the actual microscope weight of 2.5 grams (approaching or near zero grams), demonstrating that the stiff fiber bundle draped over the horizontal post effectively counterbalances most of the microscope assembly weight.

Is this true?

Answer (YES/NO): NO